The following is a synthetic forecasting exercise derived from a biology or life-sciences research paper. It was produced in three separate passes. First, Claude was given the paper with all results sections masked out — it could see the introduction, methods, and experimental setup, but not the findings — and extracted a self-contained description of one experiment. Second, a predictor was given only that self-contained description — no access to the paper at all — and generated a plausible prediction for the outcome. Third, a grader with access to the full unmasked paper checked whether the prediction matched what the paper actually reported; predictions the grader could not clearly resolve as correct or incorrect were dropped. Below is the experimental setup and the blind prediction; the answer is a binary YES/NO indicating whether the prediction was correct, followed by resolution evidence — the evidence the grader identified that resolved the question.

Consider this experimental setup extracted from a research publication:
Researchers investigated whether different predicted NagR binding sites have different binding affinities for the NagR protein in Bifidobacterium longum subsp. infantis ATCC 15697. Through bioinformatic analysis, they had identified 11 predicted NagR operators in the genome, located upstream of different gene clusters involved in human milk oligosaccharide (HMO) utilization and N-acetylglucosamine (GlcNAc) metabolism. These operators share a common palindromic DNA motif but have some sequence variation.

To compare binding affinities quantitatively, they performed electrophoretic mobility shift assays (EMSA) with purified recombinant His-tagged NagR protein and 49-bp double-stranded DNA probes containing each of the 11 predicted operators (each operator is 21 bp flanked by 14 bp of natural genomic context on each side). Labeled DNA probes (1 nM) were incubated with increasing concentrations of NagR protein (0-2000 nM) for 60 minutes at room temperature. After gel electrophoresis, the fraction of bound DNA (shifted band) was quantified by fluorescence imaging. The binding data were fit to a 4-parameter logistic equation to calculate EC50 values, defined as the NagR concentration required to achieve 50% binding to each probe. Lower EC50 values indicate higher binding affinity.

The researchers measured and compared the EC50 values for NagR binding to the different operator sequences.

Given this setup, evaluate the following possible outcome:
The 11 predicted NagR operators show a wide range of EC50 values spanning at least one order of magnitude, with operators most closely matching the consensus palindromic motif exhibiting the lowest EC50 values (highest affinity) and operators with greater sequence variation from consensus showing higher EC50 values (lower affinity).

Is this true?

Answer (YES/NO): NO